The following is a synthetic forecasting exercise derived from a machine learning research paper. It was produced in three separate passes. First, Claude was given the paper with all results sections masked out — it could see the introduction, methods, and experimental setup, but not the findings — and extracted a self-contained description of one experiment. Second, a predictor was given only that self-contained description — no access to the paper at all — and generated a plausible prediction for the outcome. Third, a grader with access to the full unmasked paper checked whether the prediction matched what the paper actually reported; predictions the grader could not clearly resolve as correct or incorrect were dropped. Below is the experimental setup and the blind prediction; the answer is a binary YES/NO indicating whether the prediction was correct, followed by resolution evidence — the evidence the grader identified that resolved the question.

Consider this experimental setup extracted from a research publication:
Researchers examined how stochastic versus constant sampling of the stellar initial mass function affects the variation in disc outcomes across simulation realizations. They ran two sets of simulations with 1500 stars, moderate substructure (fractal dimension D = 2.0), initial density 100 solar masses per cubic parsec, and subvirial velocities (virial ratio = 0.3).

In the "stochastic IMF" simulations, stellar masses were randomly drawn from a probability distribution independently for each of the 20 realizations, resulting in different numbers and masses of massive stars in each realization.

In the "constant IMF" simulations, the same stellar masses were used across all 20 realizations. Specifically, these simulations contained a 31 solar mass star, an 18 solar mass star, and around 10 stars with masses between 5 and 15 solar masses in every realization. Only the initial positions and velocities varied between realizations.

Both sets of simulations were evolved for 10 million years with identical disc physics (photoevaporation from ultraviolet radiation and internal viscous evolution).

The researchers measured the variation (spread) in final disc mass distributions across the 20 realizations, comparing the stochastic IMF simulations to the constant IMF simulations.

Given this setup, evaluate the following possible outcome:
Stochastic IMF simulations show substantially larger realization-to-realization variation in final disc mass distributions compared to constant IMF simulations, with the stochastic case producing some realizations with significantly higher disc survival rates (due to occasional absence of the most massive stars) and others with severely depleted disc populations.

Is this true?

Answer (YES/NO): YES